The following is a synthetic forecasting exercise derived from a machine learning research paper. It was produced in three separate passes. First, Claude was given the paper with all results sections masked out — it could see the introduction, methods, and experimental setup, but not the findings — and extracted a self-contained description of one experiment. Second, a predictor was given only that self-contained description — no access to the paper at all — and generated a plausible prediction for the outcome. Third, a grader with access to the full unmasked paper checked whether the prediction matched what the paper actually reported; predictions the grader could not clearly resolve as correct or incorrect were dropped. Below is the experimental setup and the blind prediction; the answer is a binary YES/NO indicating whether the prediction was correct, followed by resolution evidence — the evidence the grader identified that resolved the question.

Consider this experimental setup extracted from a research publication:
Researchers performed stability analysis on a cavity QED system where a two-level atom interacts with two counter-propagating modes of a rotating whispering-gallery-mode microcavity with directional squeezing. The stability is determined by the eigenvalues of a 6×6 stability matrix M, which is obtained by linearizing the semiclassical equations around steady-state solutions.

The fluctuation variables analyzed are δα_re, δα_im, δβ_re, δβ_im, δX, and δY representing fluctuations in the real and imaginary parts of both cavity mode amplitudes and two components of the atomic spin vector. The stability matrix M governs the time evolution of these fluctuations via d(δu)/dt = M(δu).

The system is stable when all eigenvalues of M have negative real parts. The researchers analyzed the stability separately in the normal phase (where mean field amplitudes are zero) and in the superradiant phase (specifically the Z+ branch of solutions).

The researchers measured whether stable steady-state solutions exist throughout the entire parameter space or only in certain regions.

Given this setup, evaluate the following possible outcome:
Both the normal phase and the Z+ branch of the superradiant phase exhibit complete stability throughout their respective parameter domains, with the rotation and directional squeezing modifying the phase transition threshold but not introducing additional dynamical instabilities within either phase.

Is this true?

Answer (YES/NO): NO